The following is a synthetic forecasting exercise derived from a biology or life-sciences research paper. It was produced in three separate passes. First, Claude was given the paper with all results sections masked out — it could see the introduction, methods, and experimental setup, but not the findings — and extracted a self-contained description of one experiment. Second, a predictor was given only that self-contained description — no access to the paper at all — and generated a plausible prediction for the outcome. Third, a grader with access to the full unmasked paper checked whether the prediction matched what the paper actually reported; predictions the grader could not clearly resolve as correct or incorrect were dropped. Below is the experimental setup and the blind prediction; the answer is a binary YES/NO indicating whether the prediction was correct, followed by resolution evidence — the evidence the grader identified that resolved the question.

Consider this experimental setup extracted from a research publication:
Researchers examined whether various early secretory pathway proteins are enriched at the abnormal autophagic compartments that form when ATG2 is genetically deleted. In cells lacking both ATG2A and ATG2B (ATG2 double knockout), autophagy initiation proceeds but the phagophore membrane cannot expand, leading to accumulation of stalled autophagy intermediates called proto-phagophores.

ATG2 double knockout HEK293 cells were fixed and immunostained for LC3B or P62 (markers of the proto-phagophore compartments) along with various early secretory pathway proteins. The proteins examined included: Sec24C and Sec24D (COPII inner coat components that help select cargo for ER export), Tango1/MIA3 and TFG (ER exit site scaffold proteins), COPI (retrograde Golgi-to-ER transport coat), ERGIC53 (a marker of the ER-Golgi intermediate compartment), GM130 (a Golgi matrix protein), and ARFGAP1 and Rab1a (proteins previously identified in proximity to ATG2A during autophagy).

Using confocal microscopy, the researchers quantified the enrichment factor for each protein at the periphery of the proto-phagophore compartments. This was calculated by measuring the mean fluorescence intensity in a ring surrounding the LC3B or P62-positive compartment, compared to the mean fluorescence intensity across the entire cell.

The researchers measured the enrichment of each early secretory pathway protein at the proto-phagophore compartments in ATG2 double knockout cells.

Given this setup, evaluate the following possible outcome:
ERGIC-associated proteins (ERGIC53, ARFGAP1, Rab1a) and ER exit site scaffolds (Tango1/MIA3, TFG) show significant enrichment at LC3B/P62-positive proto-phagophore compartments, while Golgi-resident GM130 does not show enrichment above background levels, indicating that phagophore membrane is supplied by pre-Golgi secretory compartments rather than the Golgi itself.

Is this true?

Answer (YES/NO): NO